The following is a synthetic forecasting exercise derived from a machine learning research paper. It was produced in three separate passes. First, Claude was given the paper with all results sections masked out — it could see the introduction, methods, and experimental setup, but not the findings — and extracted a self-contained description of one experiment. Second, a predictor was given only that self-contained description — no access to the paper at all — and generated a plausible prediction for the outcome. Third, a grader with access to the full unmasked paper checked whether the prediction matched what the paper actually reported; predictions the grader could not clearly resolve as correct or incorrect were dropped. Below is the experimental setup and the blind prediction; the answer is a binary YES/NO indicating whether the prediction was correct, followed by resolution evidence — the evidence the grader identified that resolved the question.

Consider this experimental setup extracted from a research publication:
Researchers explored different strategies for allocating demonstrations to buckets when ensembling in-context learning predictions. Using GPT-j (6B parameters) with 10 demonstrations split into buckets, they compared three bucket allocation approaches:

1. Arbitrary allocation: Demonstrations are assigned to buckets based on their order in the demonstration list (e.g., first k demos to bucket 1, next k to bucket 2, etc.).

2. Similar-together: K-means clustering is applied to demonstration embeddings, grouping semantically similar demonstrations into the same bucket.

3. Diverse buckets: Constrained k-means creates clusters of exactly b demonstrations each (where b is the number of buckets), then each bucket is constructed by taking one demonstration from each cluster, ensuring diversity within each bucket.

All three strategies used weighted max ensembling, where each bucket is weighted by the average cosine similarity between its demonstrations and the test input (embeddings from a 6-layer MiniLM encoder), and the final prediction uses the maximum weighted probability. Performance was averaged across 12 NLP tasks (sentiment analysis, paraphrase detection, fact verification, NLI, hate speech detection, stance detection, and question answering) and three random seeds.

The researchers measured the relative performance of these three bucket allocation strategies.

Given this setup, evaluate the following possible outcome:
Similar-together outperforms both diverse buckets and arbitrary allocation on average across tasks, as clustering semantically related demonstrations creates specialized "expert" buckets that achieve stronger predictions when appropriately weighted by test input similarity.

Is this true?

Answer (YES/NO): NO